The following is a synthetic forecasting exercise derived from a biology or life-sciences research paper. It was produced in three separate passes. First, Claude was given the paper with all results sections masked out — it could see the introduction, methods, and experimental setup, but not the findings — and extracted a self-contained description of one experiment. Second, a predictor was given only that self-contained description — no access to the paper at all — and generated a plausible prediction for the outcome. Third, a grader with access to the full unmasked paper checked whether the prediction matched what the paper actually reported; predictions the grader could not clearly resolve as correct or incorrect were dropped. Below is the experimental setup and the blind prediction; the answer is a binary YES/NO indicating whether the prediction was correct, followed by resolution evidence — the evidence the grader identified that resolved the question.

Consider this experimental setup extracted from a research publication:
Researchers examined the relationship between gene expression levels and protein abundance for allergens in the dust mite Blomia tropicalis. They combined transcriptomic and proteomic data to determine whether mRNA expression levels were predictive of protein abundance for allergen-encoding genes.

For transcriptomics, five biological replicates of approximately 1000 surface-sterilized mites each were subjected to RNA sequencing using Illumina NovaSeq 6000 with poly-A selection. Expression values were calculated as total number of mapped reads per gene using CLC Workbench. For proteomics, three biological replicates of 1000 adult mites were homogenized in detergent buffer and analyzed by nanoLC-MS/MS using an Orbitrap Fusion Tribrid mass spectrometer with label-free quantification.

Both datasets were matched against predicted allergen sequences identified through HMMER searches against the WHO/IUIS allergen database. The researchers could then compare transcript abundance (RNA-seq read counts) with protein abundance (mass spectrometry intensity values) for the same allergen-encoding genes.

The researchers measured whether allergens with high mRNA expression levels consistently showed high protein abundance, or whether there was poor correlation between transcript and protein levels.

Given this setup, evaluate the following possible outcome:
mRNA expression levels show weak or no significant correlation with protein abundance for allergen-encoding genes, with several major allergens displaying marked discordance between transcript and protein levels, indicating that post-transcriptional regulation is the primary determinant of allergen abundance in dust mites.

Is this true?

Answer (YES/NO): NO